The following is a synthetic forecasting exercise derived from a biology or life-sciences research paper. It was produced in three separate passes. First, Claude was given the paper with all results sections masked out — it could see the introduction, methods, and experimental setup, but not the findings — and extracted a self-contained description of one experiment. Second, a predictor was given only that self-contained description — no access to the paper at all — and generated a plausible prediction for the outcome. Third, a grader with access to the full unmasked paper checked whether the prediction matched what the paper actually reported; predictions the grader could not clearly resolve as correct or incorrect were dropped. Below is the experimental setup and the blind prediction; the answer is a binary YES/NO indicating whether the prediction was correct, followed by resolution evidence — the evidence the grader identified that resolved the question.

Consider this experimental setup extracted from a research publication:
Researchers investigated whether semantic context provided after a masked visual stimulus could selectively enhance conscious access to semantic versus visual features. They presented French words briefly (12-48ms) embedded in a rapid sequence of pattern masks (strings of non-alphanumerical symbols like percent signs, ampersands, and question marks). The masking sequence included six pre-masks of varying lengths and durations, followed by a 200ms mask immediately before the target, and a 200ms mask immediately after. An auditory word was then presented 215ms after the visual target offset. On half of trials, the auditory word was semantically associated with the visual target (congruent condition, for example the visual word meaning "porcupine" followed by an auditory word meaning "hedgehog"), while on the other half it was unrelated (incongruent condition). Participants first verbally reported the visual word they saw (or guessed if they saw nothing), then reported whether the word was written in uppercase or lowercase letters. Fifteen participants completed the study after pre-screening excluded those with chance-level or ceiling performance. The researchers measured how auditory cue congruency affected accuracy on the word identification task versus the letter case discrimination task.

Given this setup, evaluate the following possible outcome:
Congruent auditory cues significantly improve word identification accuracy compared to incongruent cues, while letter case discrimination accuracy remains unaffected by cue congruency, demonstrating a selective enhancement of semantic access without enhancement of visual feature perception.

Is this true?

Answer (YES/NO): YES